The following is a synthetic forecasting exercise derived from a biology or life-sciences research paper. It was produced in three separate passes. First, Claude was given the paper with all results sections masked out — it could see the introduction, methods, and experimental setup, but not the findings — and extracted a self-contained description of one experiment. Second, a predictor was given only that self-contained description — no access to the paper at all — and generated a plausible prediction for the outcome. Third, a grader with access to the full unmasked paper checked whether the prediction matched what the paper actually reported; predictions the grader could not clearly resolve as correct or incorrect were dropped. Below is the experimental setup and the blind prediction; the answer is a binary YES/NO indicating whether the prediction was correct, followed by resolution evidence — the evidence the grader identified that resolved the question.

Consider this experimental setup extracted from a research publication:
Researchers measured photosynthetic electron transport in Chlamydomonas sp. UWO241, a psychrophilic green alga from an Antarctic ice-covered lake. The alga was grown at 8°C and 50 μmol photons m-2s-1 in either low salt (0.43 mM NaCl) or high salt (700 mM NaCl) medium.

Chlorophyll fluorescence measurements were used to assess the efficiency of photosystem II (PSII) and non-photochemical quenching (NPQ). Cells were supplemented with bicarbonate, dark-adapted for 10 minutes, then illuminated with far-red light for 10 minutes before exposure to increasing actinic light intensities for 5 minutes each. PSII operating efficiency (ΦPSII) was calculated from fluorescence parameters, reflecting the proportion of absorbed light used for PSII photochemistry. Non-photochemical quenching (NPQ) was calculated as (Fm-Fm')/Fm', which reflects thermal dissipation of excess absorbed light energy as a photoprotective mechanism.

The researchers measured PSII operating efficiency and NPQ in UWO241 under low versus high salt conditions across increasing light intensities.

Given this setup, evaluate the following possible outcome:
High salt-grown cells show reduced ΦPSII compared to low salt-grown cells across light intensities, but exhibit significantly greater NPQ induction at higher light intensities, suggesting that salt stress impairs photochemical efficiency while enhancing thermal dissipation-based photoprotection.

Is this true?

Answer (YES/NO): YES